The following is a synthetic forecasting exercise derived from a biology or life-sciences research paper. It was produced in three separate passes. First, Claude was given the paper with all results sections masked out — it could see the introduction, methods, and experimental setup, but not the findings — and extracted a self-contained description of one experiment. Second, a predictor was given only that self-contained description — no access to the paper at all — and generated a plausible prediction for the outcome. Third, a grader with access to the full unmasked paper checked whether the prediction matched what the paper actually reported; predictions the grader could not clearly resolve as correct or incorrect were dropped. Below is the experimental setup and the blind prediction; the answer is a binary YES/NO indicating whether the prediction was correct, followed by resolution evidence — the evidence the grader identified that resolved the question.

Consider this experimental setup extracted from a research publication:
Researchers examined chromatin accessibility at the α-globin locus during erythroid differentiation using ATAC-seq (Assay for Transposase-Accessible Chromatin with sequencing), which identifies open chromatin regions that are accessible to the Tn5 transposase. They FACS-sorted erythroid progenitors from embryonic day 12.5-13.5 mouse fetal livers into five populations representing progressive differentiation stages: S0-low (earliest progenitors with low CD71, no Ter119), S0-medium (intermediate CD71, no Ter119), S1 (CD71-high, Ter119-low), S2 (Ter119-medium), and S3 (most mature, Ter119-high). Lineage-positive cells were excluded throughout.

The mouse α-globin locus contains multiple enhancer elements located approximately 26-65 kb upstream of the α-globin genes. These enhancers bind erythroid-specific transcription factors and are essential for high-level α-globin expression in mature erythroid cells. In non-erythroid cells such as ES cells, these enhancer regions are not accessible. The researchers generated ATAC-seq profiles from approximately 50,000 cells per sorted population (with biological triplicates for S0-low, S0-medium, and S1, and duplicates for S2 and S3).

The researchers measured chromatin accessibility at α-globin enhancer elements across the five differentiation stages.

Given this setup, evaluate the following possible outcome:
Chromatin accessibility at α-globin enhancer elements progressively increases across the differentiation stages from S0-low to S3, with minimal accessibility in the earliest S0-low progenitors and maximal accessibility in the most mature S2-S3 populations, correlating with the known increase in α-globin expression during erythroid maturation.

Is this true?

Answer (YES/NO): NO